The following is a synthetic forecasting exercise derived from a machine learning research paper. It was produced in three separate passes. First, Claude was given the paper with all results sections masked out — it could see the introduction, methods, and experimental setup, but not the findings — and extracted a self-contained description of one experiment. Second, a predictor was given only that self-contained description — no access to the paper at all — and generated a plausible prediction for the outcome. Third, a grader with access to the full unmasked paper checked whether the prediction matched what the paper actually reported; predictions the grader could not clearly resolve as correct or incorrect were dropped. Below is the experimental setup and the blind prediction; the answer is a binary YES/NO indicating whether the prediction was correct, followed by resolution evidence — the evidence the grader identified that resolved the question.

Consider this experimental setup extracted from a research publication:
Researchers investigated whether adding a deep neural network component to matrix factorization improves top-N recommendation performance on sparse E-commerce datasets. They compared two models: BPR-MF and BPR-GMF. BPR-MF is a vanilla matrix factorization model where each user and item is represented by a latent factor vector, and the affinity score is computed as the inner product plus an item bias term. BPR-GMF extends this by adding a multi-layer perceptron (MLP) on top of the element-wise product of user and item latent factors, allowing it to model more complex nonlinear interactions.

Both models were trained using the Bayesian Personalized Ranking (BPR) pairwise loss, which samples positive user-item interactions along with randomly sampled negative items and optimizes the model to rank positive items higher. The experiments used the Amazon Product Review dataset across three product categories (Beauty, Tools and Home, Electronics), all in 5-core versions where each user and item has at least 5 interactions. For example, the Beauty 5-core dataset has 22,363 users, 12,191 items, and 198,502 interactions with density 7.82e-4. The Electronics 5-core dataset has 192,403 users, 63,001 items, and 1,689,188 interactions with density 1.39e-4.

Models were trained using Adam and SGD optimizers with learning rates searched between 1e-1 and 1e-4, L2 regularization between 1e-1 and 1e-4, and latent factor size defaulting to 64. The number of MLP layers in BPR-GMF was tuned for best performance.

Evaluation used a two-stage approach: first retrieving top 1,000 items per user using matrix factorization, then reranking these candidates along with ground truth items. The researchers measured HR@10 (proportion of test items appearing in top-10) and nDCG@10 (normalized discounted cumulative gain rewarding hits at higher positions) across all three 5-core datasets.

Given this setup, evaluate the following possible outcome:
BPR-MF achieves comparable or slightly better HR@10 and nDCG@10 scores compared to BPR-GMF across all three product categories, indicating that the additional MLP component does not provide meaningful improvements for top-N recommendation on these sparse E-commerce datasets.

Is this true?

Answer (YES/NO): YES